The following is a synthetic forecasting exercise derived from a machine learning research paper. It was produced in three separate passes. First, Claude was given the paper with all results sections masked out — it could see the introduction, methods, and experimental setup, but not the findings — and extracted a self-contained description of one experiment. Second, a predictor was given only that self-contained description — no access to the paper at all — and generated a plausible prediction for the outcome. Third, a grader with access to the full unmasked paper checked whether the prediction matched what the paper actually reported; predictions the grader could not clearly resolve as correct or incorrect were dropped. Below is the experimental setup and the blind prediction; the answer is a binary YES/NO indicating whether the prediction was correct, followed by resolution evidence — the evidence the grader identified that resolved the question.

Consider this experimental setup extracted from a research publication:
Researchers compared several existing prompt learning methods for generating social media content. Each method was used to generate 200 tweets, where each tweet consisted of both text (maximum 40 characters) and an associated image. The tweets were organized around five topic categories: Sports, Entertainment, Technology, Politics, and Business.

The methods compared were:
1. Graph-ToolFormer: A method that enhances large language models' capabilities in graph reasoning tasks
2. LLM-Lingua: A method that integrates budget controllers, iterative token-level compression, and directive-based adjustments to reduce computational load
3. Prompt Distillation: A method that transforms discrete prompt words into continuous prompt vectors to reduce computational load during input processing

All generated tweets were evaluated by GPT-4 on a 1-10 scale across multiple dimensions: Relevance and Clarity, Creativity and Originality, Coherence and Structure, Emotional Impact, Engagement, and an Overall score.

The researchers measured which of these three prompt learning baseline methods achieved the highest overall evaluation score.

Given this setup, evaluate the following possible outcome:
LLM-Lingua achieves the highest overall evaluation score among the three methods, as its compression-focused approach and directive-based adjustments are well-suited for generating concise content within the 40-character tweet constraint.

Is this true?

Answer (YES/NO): NO